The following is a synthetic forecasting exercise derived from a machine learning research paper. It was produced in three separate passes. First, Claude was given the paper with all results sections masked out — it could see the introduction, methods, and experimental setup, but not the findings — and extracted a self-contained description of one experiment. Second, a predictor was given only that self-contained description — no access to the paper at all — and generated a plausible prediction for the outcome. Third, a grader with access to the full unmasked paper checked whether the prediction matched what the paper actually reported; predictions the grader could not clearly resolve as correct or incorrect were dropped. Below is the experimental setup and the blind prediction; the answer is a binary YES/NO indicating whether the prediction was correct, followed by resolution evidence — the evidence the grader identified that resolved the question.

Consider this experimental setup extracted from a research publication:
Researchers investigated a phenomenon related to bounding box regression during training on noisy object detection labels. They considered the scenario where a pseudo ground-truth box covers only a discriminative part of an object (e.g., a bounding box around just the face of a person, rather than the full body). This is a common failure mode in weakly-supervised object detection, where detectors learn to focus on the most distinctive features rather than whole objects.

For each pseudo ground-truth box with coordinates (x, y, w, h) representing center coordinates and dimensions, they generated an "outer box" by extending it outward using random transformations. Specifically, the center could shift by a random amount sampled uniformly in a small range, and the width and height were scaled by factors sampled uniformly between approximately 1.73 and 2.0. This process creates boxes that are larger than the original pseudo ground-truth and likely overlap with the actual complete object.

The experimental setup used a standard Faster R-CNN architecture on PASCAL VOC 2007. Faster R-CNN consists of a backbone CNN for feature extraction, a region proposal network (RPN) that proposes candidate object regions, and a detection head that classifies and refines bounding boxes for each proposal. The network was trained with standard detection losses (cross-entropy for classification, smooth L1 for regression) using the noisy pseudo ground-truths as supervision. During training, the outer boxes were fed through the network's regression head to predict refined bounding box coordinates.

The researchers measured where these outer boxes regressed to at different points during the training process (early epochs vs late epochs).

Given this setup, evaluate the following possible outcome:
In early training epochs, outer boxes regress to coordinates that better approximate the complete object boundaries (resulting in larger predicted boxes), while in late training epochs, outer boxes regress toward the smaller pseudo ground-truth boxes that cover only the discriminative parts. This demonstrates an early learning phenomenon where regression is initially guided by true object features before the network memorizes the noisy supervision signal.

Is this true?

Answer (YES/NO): YES